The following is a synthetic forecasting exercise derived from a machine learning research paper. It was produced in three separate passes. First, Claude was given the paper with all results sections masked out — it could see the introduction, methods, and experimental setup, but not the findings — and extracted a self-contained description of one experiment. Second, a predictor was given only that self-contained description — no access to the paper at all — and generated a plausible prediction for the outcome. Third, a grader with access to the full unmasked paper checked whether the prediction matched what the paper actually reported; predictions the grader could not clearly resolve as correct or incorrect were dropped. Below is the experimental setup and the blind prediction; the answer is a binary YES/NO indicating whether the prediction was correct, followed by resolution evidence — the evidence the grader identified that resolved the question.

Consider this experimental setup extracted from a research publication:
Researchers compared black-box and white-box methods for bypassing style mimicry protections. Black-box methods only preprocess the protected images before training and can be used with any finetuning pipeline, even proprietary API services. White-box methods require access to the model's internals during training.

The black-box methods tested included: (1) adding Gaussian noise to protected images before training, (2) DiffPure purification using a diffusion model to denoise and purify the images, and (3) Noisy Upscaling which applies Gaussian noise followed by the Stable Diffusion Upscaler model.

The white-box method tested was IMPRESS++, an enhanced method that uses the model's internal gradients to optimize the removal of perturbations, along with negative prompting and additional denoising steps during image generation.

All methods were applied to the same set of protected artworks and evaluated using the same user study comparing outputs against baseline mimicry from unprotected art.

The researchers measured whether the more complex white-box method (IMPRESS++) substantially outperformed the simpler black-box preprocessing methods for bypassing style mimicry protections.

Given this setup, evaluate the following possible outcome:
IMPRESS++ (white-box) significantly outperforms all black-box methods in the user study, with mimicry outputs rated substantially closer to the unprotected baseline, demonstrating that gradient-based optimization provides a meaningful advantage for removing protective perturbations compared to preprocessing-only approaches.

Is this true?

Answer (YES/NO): NO